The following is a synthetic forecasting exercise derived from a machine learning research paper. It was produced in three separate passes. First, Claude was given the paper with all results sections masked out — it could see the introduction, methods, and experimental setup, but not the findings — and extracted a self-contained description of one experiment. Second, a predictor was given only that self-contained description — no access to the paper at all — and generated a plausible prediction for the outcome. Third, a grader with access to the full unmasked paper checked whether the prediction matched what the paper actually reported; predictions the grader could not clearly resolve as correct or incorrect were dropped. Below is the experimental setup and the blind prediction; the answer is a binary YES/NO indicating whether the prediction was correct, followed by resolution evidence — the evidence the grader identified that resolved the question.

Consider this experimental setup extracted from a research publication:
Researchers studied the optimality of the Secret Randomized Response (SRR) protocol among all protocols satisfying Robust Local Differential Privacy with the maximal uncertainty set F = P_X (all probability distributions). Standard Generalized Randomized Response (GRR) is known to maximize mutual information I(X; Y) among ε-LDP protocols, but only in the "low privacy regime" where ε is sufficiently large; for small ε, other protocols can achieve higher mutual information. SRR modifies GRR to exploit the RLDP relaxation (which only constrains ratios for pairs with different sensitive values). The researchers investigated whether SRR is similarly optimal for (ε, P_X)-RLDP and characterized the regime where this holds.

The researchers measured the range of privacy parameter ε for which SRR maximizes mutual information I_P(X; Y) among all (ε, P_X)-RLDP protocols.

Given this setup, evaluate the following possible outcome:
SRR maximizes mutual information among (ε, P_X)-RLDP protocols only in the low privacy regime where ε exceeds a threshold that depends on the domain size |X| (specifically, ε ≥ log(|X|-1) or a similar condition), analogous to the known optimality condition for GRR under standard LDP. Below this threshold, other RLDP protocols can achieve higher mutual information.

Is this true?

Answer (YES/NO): NO